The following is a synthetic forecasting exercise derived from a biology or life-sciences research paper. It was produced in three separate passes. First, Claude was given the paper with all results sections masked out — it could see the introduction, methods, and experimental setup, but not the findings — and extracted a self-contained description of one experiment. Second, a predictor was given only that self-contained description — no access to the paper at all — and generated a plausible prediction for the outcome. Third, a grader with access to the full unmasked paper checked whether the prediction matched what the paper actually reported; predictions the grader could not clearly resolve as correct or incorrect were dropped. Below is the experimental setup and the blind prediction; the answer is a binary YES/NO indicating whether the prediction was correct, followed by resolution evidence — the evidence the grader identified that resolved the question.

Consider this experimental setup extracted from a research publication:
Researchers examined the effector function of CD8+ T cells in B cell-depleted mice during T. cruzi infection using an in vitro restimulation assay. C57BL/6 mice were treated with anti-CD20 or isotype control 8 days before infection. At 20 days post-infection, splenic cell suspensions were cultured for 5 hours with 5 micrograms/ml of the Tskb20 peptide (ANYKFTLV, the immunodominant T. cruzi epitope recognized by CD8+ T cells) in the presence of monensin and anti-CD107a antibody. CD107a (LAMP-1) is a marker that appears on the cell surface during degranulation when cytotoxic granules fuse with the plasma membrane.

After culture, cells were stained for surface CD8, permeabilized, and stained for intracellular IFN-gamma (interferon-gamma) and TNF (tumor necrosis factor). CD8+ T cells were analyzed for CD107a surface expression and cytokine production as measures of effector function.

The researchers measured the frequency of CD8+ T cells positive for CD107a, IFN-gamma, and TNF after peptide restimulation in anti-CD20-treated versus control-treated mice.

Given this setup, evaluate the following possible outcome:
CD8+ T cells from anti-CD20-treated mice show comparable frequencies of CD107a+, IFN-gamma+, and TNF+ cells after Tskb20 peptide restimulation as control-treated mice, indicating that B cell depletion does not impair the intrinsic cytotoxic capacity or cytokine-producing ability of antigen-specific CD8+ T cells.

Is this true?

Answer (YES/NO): NO